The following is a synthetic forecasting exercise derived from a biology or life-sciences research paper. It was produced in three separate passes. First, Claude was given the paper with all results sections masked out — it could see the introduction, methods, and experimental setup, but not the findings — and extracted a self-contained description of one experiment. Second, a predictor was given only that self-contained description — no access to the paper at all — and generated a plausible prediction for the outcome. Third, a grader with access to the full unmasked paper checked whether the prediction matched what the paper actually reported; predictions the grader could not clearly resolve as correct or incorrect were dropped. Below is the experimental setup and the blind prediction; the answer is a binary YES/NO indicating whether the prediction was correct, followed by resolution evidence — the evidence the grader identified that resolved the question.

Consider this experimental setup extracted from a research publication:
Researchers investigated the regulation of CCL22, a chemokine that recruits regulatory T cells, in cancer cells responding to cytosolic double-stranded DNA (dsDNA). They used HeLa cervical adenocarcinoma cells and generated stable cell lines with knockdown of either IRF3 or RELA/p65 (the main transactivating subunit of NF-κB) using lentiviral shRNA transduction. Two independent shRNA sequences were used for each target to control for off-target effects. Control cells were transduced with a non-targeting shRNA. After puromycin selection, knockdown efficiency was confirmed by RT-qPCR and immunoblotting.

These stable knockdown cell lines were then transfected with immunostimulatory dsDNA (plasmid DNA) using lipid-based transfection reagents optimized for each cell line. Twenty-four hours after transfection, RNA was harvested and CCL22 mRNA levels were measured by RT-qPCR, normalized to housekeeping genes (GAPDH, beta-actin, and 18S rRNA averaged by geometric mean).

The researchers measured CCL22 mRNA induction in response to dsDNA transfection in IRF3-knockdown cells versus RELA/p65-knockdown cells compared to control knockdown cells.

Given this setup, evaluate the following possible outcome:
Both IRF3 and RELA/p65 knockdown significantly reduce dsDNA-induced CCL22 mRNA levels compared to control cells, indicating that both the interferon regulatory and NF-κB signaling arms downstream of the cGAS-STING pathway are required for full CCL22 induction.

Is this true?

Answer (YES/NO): NO